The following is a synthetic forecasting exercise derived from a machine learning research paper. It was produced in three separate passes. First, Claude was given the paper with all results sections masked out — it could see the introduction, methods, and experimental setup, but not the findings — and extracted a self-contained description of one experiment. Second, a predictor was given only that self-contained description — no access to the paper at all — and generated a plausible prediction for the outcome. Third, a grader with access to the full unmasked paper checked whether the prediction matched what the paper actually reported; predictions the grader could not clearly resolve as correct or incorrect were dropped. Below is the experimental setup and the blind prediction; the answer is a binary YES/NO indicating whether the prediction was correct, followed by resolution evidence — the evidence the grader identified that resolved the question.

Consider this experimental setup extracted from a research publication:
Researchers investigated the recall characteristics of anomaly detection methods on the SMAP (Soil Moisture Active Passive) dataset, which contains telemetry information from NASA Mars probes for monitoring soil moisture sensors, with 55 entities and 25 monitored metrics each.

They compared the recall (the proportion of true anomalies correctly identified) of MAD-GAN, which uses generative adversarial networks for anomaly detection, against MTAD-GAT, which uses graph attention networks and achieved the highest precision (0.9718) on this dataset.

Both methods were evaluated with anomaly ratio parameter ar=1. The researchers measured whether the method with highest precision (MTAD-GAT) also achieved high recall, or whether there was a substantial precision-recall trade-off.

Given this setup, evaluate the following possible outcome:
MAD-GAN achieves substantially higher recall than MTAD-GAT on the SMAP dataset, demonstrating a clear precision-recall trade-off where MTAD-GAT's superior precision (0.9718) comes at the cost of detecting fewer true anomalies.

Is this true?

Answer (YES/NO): NO